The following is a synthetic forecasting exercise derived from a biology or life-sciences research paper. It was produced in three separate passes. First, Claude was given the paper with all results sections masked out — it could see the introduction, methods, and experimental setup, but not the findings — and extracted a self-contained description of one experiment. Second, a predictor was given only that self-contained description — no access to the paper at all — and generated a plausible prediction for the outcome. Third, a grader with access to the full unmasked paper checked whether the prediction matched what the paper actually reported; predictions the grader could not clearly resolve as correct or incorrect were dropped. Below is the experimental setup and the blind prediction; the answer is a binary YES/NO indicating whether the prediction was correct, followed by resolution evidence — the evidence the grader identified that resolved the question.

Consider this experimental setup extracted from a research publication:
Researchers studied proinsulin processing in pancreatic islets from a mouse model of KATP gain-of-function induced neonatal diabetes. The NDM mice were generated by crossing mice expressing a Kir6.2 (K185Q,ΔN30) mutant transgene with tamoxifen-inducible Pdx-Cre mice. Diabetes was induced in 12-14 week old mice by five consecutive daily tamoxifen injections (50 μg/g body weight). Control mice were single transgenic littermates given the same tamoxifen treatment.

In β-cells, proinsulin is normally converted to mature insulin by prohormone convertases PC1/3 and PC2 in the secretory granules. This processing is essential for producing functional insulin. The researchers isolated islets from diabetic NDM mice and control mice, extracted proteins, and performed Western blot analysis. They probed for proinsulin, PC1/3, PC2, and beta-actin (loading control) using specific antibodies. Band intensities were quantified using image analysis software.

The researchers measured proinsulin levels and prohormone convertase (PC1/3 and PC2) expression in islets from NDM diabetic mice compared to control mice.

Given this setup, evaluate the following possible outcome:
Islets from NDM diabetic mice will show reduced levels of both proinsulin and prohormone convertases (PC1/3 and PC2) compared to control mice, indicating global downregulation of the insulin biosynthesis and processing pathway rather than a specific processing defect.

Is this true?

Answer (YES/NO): NO